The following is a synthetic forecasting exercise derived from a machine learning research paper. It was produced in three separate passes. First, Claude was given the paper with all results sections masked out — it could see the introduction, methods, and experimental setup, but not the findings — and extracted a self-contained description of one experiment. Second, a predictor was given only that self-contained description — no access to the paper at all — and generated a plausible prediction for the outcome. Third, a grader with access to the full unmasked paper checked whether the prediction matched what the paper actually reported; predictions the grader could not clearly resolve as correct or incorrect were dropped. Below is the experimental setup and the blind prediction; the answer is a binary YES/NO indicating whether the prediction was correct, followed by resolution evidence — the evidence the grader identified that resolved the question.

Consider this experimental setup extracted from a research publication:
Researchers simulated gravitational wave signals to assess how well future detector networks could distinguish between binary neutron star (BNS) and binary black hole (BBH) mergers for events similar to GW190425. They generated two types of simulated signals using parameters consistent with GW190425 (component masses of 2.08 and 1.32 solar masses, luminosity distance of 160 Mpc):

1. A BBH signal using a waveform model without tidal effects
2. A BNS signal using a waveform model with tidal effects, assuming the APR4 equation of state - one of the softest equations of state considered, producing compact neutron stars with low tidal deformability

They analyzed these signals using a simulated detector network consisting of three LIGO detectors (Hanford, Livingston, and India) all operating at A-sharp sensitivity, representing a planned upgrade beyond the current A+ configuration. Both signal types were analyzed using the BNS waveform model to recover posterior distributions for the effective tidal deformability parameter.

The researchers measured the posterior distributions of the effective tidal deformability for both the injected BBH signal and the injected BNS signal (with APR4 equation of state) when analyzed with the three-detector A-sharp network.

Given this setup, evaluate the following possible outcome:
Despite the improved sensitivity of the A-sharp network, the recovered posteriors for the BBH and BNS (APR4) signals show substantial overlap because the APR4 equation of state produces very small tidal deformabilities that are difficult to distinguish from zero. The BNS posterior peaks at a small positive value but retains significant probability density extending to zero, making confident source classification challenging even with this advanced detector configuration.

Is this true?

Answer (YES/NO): YES